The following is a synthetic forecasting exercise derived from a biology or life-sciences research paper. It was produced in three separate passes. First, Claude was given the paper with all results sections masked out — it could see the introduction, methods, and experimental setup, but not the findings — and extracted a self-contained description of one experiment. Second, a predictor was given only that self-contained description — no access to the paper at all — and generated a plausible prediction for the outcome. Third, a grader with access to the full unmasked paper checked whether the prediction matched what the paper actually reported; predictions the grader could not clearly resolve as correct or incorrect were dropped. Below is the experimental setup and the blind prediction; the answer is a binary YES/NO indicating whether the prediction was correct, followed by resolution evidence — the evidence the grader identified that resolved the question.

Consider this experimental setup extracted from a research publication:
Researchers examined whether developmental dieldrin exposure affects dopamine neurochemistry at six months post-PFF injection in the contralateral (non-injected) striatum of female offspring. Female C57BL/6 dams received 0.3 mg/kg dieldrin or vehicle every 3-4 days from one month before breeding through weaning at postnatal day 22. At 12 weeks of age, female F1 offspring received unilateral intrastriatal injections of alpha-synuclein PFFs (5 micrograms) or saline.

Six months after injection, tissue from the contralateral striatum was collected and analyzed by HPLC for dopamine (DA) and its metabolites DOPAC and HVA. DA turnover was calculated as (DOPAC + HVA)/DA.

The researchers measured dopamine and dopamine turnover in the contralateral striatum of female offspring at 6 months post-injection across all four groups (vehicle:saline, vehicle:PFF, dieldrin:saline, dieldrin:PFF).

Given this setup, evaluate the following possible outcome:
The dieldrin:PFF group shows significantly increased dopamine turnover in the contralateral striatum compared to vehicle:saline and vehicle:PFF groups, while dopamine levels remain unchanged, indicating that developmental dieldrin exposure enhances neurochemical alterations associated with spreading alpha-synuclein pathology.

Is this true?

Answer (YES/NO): NO